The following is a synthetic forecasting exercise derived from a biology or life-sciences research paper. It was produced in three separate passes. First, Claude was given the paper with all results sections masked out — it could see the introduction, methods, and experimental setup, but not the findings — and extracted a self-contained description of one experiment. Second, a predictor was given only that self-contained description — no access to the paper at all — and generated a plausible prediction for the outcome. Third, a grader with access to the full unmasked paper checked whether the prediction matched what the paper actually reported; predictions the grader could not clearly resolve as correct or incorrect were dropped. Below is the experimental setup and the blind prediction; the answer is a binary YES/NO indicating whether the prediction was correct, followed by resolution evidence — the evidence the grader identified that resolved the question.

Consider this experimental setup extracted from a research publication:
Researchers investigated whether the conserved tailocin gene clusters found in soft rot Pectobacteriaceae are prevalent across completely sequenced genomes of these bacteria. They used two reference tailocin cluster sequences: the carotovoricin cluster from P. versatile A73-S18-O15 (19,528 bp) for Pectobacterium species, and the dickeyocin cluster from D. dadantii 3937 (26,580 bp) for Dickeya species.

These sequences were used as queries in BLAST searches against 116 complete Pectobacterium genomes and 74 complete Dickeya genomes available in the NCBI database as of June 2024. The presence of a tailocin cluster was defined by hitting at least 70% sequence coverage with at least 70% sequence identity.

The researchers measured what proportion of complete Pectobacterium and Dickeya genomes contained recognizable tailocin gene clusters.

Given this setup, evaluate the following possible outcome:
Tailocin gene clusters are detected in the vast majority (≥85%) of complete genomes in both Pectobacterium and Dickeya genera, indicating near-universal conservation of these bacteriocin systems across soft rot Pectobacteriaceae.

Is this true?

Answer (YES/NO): NO